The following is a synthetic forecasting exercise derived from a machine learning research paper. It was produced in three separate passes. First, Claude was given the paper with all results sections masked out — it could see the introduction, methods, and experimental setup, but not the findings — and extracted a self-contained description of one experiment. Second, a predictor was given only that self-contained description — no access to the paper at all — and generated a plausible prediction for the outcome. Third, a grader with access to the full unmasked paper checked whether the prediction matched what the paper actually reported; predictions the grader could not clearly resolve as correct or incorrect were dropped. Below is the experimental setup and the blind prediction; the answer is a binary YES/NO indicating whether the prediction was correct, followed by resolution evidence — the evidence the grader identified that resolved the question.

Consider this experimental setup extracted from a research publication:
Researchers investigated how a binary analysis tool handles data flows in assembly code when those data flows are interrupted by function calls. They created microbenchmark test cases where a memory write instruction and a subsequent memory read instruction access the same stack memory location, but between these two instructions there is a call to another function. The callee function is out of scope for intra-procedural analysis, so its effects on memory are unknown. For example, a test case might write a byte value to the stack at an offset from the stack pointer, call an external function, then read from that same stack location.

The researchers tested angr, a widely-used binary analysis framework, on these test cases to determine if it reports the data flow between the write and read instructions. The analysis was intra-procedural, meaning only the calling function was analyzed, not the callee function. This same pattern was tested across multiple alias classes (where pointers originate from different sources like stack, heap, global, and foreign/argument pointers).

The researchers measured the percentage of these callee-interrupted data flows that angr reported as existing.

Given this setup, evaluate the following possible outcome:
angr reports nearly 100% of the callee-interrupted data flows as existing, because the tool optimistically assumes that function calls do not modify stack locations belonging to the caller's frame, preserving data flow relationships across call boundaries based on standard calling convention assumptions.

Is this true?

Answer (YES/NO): NO